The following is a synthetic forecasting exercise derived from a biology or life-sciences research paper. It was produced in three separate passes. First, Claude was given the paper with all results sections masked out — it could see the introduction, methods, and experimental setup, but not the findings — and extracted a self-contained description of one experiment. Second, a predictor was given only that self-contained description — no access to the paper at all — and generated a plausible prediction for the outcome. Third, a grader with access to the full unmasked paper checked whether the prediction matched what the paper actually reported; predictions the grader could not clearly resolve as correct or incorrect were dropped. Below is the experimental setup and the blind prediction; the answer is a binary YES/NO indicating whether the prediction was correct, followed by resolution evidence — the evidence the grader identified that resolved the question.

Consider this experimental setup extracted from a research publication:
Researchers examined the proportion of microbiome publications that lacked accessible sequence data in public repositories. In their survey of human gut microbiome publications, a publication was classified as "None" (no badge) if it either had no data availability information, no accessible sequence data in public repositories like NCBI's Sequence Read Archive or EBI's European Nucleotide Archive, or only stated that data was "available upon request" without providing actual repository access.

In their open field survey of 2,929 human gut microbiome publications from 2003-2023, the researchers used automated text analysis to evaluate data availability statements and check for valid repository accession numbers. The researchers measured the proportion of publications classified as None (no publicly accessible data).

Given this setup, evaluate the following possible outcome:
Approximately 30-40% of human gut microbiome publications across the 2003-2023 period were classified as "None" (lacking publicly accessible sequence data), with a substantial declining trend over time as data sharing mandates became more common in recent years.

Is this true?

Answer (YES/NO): NO